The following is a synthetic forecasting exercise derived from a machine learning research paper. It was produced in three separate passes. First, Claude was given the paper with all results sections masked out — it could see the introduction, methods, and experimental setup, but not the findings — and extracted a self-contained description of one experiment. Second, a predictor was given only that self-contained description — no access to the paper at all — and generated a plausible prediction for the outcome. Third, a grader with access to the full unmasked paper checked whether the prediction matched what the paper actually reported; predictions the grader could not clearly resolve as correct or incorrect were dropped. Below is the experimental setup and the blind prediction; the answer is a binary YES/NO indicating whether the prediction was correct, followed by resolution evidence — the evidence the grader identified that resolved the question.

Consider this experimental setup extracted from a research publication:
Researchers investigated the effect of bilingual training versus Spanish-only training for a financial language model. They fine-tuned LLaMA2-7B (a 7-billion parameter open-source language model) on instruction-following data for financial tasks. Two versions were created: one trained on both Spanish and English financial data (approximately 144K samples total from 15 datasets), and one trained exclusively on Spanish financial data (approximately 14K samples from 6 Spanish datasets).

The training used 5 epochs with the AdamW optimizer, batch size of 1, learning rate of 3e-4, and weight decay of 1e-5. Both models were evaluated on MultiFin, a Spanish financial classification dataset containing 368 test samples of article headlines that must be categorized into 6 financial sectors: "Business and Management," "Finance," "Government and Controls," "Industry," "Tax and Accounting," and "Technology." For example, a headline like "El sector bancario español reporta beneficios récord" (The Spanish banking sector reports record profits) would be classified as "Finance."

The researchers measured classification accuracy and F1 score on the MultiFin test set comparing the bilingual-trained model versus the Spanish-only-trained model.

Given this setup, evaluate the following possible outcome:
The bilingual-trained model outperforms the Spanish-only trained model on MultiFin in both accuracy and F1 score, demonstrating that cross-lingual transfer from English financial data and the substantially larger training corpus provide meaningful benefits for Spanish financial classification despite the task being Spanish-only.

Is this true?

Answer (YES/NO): YES